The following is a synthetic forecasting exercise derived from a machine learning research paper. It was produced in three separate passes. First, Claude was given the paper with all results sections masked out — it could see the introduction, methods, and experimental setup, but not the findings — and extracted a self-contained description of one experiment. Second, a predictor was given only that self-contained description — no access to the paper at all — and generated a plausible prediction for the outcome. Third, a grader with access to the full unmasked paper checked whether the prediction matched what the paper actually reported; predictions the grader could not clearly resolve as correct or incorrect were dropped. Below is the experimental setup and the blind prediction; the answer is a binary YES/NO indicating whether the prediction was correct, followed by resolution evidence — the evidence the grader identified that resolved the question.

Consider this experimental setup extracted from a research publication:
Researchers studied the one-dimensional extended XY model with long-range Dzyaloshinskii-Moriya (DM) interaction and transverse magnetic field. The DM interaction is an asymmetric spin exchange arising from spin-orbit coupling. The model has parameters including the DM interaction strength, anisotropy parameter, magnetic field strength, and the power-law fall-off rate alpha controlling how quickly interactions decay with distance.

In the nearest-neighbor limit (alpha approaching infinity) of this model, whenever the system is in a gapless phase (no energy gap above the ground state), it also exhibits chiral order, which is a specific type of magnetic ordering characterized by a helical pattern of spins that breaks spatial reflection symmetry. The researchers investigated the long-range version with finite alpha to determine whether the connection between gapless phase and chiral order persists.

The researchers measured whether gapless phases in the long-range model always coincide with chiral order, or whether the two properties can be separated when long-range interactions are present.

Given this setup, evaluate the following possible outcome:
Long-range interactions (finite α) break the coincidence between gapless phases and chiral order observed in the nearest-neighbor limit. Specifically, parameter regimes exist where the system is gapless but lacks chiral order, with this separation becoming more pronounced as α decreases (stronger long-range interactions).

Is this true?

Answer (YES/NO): NO